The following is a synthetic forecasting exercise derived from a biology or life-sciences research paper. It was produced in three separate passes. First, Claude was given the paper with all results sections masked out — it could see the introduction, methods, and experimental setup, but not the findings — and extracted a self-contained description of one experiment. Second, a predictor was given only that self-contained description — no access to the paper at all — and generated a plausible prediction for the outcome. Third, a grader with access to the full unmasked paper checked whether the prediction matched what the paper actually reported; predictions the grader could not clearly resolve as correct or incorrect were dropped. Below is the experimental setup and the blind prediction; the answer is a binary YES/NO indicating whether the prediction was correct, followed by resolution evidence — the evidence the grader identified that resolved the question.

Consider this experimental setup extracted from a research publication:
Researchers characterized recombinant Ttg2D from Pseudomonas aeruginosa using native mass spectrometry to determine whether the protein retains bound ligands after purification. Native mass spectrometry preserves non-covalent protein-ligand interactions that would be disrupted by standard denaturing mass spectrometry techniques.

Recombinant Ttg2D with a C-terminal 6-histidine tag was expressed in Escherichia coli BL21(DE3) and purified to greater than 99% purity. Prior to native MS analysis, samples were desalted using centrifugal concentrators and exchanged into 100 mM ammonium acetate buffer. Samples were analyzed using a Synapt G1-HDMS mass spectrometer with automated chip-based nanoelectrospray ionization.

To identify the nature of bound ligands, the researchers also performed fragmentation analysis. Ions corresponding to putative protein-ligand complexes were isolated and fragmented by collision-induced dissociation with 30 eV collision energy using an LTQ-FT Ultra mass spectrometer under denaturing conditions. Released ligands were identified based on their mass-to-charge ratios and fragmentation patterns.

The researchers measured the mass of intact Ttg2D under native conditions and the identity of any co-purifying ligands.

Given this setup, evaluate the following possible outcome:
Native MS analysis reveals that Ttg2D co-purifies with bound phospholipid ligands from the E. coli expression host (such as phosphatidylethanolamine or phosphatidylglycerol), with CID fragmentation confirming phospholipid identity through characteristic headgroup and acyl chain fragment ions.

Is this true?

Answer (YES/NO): YES